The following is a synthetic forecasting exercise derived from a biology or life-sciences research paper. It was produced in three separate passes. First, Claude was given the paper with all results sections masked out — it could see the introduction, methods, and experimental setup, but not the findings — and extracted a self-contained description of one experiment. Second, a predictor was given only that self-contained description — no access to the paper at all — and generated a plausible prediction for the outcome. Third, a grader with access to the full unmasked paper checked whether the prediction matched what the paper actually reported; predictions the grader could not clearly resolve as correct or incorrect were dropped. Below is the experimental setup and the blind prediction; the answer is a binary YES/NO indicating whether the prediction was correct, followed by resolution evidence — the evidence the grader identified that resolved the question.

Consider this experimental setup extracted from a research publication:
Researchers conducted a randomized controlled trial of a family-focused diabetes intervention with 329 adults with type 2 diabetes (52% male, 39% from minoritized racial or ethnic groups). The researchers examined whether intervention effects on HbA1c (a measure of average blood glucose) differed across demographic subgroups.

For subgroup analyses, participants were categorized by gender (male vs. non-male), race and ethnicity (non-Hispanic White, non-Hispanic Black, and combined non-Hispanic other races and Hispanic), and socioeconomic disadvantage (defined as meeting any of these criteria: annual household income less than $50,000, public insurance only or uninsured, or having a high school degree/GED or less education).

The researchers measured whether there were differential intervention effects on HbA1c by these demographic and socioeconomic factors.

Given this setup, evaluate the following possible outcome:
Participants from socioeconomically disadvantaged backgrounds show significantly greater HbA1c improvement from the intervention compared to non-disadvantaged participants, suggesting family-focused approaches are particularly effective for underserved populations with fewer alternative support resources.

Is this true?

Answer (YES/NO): NO